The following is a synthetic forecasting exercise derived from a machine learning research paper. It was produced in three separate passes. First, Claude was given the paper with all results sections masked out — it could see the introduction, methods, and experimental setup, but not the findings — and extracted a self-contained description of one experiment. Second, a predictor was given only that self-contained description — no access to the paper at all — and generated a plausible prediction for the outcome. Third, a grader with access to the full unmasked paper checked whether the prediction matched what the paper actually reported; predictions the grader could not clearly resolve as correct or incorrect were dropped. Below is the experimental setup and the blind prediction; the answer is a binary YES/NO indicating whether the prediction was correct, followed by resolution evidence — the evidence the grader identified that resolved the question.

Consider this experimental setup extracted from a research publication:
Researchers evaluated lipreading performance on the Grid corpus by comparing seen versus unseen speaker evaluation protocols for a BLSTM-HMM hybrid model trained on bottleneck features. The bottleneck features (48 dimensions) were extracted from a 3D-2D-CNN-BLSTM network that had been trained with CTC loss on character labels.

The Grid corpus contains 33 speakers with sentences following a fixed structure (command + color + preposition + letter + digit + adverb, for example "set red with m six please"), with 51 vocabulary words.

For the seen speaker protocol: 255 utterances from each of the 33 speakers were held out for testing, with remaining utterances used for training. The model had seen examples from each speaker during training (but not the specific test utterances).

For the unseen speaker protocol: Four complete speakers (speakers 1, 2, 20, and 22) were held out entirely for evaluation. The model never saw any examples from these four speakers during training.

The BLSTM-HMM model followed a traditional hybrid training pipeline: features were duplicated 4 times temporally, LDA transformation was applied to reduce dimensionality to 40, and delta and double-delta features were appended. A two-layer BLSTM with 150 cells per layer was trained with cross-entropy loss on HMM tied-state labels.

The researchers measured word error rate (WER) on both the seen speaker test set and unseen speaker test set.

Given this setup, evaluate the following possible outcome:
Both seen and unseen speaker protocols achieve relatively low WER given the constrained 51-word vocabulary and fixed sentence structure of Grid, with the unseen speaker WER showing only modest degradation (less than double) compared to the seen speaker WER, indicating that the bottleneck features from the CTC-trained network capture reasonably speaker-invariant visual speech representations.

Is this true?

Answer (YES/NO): NO